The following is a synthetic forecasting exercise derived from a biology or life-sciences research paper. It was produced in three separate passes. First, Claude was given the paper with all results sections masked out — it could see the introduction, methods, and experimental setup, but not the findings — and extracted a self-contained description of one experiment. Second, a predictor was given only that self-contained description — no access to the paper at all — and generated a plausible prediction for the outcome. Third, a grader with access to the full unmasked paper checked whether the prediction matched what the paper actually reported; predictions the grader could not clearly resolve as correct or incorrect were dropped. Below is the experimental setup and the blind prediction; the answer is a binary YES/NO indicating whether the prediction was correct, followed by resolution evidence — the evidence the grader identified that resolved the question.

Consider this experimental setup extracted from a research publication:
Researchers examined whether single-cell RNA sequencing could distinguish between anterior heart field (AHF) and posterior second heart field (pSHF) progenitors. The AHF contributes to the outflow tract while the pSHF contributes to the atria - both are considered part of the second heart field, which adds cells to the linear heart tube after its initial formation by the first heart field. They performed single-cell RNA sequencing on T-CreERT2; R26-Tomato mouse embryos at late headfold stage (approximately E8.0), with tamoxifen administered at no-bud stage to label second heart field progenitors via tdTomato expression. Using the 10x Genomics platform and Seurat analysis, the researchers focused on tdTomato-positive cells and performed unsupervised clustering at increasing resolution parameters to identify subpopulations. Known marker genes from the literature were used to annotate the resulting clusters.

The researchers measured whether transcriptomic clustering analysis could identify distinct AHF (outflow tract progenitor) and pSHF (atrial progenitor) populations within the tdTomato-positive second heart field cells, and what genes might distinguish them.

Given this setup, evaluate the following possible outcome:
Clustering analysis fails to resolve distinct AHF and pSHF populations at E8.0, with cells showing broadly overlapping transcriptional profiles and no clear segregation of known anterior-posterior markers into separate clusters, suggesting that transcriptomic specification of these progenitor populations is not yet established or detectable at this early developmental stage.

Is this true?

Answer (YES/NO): NO